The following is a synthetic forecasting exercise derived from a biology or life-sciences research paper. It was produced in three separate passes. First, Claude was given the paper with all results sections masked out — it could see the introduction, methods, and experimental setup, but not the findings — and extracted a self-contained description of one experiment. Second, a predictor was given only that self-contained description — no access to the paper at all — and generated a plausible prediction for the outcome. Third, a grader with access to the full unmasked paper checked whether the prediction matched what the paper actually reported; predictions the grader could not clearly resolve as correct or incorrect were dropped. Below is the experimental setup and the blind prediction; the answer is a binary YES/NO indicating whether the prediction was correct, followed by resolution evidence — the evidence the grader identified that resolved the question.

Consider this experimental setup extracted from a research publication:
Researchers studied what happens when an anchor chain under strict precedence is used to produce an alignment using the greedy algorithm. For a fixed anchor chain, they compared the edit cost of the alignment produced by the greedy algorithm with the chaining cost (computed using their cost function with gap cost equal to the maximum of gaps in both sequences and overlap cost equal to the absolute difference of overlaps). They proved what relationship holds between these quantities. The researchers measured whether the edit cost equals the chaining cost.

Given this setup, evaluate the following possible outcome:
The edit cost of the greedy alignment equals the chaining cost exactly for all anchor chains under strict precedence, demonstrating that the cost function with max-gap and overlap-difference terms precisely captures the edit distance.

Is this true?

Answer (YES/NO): YES